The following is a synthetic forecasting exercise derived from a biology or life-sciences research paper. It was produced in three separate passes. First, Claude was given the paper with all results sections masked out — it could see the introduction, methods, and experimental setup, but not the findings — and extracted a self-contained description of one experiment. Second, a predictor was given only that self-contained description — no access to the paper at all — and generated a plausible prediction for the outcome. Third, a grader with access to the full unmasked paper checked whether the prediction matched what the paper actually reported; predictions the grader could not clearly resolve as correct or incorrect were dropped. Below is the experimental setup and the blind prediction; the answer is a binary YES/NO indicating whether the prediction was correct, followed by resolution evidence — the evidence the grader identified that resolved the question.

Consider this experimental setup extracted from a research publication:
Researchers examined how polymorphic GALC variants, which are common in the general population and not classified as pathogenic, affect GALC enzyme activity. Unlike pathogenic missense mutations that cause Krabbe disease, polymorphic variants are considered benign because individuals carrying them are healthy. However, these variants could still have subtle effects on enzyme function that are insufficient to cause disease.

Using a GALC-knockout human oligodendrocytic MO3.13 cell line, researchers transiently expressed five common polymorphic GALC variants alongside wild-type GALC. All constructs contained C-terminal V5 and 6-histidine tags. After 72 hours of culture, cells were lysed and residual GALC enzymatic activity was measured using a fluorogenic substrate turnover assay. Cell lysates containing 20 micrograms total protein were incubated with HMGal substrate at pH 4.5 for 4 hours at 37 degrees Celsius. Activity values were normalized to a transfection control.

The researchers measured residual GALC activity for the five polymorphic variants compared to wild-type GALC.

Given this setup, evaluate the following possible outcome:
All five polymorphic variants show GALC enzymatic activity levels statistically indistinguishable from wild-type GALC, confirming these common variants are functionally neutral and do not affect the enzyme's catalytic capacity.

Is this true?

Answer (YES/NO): NO